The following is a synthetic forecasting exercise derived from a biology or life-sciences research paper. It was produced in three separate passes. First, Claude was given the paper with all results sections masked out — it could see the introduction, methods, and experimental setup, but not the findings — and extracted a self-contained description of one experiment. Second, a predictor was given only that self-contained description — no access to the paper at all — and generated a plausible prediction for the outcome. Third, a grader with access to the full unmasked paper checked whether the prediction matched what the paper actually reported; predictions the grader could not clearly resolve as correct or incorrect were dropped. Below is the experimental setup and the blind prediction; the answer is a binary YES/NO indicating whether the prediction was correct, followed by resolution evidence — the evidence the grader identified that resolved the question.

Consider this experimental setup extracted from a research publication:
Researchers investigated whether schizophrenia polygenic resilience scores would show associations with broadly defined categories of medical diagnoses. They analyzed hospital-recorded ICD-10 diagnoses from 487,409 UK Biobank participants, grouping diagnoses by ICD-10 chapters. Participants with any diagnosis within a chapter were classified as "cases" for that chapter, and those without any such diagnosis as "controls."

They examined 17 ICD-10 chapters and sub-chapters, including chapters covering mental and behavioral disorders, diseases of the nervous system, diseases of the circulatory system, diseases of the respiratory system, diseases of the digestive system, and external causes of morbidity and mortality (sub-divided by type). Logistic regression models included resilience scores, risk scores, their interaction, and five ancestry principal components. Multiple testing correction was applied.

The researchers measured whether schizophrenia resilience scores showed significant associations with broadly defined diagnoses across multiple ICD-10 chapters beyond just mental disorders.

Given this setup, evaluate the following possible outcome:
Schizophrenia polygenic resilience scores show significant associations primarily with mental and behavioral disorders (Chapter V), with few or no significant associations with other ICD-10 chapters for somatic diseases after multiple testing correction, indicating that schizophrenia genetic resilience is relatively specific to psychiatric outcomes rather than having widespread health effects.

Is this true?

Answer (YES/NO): NO